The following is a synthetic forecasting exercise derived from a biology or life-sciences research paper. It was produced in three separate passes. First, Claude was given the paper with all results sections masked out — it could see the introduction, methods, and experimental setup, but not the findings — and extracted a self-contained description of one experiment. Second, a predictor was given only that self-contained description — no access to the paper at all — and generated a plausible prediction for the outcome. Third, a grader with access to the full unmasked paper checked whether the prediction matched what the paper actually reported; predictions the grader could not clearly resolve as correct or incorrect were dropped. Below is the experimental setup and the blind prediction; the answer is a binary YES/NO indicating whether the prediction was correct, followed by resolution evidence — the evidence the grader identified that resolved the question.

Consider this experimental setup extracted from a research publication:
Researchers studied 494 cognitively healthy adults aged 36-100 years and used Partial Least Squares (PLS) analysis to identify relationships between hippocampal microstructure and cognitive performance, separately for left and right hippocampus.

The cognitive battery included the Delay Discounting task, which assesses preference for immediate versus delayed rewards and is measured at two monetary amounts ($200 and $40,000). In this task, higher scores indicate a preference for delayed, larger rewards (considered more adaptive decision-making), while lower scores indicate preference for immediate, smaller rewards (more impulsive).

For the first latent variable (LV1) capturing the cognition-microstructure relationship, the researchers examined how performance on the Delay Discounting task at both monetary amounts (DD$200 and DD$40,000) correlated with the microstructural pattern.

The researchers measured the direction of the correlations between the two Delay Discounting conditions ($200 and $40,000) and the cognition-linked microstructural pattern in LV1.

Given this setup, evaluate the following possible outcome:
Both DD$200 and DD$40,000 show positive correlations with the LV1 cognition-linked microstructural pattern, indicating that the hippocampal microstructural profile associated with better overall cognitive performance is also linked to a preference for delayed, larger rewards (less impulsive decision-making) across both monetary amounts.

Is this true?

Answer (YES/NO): NO